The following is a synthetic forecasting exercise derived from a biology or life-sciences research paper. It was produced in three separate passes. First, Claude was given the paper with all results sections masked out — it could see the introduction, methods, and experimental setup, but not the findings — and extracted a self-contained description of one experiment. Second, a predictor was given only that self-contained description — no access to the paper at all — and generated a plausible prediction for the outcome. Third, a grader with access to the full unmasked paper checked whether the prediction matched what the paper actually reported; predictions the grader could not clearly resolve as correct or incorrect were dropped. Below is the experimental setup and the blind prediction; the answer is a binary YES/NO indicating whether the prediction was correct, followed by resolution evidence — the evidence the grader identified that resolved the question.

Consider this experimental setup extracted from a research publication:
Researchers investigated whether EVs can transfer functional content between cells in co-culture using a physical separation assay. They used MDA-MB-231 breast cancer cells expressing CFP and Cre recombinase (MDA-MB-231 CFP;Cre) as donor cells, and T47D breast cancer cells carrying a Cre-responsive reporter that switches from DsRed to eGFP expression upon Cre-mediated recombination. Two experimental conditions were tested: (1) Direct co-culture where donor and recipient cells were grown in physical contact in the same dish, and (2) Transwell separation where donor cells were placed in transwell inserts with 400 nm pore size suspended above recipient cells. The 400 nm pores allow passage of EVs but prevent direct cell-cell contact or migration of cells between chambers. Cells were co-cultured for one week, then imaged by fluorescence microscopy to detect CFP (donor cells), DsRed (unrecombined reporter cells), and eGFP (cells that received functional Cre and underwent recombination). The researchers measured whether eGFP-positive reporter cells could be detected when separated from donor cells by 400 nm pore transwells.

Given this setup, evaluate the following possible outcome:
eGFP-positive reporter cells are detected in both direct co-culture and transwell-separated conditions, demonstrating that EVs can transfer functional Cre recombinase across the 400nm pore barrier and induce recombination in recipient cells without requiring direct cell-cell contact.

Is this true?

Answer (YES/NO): YES